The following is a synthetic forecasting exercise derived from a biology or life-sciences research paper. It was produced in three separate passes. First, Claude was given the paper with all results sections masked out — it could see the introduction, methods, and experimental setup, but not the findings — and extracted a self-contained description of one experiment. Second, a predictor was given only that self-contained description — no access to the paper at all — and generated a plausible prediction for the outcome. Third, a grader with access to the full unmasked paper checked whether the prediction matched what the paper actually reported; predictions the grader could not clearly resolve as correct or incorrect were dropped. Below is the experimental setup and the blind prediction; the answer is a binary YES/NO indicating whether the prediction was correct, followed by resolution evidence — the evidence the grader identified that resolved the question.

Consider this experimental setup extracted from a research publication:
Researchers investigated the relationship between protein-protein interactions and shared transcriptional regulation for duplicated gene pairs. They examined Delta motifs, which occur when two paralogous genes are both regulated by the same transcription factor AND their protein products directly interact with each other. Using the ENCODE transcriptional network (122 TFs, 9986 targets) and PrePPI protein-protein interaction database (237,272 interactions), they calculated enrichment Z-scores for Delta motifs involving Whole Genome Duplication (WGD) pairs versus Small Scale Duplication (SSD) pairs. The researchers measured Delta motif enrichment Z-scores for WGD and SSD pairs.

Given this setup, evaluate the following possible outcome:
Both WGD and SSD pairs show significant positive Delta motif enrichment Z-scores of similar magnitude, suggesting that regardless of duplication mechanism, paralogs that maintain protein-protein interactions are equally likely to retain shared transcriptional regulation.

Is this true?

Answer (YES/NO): NO